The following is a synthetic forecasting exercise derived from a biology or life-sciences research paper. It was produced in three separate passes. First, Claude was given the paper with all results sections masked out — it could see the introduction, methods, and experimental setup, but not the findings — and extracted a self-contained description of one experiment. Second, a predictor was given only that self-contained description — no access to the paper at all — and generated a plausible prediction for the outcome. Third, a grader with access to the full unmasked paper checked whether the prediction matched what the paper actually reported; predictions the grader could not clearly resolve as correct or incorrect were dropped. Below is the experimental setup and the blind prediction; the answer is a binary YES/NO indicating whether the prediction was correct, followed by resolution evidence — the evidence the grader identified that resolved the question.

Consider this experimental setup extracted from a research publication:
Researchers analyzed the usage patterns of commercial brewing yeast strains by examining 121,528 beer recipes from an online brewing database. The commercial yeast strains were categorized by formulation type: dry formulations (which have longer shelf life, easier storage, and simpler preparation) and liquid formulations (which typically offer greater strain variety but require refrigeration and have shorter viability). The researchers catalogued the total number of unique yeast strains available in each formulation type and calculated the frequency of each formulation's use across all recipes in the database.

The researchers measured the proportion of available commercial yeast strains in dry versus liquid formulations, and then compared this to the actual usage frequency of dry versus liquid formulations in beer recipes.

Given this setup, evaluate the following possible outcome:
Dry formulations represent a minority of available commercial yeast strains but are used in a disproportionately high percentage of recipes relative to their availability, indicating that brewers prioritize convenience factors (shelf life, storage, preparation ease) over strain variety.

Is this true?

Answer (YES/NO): YES